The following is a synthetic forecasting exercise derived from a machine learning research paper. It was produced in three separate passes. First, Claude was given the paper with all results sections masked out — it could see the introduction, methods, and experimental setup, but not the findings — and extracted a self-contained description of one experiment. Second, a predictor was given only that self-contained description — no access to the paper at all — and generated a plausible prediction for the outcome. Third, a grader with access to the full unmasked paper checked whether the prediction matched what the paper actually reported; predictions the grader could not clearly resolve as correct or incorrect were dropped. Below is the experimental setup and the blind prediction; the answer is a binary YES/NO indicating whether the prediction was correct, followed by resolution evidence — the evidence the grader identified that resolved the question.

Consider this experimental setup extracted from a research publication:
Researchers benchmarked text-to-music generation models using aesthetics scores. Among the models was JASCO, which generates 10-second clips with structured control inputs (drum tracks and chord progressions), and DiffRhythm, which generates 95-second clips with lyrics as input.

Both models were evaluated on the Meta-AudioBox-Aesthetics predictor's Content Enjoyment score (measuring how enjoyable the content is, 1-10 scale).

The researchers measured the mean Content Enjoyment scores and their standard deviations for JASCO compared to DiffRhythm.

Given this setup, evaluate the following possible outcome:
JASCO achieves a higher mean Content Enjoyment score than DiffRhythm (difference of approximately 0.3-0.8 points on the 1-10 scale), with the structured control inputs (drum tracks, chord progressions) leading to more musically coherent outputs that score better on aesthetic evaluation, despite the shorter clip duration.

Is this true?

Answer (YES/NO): YES